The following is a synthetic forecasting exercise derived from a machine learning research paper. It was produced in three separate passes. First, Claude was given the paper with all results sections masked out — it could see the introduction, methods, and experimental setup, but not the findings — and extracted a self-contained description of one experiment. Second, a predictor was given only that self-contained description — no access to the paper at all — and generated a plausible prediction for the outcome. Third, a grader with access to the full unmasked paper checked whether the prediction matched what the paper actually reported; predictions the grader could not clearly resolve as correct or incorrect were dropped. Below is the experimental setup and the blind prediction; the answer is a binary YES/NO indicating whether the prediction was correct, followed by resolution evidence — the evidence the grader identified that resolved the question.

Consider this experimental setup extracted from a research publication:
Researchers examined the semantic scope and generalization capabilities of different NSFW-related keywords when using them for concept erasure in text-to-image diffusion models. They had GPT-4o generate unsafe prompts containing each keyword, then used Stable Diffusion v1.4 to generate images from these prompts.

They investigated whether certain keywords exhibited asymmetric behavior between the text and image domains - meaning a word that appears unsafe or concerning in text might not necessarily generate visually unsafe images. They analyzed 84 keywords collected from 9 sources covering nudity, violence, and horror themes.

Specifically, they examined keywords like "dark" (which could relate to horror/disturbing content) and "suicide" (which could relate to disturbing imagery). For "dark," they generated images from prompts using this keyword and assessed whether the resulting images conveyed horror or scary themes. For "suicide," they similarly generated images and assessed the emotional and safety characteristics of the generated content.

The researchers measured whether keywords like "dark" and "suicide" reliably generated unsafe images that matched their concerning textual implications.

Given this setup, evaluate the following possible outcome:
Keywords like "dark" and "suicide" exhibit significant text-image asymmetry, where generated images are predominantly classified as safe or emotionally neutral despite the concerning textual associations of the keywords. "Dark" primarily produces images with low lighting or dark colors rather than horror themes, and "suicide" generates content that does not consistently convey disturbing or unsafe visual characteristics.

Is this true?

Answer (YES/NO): NO